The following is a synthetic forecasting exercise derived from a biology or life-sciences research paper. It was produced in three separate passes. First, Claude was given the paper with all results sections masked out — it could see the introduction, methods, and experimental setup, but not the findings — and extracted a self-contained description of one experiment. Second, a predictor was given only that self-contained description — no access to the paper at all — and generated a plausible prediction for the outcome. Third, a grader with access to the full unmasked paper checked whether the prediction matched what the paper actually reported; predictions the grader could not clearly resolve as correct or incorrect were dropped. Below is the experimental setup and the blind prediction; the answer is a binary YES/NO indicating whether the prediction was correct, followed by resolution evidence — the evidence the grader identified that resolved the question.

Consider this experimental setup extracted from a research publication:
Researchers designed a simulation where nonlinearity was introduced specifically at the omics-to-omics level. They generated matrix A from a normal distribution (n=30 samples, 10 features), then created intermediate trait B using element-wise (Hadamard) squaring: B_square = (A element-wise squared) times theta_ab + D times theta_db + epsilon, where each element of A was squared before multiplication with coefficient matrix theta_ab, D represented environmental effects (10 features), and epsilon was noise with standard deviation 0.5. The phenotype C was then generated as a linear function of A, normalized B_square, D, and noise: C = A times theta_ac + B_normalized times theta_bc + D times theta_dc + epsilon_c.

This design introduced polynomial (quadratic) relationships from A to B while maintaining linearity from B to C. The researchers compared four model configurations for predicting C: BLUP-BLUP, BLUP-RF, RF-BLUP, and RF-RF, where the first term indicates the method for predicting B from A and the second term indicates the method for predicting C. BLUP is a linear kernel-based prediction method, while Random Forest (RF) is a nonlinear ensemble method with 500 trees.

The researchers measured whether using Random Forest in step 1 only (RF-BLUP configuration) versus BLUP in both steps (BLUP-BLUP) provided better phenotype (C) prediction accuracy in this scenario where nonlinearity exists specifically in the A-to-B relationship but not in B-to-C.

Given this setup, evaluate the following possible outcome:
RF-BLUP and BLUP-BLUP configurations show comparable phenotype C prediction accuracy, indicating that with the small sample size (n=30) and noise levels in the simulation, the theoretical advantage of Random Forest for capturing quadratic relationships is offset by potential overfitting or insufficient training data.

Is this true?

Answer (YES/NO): YES